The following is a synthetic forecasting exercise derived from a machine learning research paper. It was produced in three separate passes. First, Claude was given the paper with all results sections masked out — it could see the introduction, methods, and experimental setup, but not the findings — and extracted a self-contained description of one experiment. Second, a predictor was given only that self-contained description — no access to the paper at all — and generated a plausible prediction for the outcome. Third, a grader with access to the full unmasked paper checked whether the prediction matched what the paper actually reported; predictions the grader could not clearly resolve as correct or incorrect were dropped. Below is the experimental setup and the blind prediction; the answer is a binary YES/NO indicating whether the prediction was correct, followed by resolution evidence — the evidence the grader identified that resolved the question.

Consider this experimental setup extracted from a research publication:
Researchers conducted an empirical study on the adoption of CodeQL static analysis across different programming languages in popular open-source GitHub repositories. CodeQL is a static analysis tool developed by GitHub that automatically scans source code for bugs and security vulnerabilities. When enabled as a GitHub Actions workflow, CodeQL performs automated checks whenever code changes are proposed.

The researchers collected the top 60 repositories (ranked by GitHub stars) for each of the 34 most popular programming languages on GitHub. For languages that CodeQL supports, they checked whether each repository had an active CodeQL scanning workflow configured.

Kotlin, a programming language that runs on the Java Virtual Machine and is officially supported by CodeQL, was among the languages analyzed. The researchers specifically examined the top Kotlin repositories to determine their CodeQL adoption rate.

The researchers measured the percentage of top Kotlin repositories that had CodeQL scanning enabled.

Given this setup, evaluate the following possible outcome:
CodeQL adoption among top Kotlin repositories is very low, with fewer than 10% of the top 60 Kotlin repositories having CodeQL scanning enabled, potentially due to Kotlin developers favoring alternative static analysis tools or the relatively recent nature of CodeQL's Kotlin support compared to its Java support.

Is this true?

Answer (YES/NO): YES